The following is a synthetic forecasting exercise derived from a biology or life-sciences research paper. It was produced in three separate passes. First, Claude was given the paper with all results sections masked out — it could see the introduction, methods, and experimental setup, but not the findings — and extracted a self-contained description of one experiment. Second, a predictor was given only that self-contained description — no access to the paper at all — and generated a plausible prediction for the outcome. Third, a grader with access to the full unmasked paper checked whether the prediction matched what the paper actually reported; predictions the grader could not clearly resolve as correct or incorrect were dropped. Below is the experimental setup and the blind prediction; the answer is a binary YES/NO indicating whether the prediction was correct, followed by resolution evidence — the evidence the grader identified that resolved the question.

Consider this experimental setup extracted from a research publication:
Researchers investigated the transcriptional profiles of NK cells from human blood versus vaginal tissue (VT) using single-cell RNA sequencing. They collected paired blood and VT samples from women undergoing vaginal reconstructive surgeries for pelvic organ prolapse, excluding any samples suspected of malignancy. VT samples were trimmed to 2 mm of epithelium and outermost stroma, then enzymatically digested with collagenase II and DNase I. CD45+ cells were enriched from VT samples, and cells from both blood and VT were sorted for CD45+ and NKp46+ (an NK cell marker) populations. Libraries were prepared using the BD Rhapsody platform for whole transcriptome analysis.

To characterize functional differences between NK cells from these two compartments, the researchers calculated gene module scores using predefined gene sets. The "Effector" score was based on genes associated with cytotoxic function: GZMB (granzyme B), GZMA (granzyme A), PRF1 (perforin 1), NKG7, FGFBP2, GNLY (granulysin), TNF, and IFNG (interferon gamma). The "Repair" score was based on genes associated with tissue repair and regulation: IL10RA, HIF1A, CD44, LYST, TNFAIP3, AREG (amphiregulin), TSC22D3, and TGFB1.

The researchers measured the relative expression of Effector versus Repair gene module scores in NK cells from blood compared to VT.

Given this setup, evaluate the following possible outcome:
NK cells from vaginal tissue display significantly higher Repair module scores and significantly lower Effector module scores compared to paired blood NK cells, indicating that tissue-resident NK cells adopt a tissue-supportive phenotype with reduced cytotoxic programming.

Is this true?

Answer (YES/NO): YES